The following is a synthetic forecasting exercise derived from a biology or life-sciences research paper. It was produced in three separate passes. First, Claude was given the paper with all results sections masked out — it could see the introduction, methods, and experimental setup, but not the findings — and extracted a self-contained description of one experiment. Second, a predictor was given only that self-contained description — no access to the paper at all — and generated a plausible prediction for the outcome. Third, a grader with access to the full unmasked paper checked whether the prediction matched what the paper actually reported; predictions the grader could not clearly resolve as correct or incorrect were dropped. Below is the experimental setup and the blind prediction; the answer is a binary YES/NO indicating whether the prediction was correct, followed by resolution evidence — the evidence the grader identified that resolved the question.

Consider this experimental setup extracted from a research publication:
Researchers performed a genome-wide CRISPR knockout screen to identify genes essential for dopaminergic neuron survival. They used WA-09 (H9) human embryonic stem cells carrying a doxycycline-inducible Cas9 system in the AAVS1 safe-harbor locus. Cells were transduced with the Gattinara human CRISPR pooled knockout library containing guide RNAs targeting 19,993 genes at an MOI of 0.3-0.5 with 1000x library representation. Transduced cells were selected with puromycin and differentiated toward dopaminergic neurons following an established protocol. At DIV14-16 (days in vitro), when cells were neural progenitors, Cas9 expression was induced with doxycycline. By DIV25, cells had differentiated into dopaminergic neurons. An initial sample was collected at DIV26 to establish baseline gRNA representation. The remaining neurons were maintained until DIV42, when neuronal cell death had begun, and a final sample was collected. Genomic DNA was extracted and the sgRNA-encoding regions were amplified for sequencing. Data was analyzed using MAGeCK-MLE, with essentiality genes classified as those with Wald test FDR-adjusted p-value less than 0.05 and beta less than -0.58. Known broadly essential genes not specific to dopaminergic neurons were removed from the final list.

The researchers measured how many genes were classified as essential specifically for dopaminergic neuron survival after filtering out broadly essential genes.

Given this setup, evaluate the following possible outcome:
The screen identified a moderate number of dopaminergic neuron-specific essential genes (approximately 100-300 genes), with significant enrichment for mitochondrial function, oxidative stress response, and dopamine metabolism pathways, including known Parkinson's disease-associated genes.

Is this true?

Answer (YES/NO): NO